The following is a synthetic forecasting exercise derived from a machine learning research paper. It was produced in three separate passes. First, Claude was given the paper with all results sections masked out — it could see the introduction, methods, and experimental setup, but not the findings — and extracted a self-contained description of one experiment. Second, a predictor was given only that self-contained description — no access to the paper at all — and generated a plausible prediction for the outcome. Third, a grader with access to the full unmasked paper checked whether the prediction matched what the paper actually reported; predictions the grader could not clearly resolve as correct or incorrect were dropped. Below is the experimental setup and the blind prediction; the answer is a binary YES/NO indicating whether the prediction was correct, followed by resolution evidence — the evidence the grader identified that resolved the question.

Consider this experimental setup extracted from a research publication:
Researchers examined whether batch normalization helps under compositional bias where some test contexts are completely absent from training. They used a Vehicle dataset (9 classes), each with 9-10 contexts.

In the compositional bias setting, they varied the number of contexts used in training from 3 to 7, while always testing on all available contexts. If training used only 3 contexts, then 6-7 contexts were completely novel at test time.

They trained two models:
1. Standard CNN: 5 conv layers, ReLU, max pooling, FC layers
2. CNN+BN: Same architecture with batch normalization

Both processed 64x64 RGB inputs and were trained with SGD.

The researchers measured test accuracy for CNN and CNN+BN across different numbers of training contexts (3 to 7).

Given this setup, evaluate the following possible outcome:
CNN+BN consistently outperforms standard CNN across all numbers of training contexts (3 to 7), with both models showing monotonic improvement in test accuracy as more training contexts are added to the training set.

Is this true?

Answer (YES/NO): NO